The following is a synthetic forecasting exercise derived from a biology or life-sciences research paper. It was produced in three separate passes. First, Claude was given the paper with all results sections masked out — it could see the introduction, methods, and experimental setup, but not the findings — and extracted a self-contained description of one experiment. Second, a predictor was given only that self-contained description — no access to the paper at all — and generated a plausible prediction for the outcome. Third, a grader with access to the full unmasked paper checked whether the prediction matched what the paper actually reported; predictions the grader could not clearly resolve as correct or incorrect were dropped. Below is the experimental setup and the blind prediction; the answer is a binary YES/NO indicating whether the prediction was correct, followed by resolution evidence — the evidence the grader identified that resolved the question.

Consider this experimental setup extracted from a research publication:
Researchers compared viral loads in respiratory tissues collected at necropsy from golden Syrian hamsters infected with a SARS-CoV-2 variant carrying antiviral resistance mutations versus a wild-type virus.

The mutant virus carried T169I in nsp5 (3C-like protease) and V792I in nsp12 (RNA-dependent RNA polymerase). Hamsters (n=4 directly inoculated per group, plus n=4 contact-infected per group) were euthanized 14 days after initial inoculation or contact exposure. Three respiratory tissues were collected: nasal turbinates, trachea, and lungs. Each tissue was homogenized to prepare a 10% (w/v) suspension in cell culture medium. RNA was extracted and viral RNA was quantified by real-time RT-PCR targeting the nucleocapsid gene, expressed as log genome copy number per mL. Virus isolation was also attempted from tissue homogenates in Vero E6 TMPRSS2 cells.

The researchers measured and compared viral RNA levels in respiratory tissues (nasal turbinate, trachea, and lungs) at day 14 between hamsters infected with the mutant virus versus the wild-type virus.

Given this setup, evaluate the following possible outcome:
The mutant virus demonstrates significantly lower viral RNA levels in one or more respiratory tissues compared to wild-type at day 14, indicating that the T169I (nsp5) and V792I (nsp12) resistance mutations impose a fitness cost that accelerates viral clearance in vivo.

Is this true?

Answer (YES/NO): NO